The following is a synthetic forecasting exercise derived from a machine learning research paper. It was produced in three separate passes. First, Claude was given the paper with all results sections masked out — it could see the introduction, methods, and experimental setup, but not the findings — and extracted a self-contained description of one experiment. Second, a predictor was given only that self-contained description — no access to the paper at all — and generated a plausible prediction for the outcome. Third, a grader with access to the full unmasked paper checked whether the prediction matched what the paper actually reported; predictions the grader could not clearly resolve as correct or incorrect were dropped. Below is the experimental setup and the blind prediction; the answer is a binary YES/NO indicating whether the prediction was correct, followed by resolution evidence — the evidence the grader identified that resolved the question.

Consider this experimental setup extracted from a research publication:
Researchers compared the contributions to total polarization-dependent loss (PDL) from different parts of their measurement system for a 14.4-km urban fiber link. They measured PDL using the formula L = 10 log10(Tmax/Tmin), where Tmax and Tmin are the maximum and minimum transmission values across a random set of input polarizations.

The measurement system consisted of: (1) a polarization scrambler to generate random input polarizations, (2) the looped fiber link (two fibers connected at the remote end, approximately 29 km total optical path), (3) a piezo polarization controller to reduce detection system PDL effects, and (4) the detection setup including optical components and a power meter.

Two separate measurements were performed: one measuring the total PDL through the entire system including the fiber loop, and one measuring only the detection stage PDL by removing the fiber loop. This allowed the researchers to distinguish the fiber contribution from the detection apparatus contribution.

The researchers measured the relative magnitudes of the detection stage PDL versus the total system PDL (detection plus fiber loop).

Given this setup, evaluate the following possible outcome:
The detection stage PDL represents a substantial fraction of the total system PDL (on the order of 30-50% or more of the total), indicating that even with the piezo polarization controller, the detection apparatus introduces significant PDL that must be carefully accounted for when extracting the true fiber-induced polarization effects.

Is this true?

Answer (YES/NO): YES